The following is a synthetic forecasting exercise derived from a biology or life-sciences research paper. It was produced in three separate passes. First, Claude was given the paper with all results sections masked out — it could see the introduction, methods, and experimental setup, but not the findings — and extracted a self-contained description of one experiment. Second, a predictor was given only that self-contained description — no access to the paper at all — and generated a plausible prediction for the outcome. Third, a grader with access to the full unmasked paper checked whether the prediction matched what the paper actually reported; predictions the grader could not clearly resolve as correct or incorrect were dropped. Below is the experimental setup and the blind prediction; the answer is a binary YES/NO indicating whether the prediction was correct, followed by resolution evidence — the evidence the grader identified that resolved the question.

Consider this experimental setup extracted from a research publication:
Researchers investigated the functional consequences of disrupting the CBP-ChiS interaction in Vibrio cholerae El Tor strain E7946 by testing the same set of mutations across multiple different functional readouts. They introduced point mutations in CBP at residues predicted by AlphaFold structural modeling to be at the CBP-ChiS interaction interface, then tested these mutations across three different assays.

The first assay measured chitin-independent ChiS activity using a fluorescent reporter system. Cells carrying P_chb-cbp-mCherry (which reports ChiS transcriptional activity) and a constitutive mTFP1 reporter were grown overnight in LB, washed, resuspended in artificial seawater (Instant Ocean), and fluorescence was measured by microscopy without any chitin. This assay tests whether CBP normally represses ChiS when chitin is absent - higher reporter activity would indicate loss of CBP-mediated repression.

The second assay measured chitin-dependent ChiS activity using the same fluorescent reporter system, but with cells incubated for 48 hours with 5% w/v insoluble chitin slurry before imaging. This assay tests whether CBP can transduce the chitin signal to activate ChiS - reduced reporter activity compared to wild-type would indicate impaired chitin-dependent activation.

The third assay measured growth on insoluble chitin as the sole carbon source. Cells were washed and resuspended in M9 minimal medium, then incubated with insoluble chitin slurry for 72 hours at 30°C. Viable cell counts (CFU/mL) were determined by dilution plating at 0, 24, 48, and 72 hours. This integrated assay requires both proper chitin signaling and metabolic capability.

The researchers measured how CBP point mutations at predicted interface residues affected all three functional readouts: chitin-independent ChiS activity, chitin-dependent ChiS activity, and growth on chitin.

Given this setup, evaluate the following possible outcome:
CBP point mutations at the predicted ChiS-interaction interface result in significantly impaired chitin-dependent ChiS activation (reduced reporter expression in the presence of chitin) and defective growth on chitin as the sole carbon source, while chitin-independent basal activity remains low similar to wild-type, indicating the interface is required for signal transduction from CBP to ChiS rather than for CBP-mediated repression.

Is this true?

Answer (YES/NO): NO